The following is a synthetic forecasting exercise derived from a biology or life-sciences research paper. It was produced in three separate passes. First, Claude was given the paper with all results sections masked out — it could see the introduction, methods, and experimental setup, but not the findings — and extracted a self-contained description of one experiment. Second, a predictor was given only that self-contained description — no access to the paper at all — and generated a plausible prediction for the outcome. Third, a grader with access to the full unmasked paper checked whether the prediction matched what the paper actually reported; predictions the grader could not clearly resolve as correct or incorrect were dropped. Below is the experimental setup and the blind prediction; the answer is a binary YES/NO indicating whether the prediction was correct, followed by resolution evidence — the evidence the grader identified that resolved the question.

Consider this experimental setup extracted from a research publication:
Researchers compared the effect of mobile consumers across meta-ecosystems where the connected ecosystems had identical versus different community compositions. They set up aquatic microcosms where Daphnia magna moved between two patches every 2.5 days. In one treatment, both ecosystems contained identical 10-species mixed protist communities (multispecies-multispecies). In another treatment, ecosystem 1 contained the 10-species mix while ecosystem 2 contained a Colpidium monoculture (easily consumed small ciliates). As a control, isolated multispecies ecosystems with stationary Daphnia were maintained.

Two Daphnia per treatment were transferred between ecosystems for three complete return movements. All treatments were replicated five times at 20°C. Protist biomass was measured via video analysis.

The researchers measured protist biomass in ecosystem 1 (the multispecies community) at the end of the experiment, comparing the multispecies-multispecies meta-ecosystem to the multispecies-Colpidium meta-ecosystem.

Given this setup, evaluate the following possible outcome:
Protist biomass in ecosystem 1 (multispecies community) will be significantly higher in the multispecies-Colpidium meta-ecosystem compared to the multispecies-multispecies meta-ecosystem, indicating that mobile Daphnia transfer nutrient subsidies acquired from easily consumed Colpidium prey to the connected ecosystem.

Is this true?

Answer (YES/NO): NO